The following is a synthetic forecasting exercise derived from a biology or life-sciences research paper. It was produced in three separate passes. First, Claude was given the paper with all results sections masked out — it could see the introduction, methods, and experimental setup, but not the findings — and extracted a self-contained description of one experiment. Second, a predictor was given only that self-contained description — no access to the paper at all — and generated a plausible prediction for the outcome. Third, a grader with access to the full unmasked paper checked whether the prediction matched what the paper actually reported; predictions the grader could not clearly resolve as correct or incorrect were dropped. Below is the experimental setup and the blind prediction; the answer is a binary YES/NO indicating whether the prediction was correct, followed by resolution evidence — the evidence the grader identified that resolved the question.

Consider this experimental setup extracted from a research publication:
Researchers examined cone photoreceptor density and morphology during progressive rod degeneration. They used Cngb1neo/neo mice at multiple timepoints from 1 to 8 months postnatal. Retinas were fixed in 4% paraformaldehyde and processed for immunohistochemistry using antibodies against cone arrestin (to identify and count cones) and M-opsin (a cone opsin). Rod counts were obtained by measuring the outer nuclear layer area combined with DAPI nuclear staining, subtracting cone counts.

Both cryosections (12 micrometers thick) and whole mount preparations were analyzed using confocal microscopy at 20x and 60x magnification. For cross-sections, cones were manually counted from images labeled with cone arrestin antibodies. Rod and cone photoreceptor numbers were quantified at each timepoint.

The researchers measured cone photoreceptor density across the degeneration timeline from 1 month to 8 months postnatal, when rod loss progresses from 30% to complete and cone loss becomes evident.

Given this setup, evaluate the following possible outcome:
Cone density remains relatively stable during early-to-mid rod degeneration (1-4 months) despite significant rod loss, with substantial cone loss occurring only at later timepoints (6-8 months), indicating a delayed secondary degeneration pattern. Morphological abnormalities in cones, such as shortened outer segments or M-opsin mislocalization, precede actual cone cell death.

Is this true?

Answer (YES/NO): YES